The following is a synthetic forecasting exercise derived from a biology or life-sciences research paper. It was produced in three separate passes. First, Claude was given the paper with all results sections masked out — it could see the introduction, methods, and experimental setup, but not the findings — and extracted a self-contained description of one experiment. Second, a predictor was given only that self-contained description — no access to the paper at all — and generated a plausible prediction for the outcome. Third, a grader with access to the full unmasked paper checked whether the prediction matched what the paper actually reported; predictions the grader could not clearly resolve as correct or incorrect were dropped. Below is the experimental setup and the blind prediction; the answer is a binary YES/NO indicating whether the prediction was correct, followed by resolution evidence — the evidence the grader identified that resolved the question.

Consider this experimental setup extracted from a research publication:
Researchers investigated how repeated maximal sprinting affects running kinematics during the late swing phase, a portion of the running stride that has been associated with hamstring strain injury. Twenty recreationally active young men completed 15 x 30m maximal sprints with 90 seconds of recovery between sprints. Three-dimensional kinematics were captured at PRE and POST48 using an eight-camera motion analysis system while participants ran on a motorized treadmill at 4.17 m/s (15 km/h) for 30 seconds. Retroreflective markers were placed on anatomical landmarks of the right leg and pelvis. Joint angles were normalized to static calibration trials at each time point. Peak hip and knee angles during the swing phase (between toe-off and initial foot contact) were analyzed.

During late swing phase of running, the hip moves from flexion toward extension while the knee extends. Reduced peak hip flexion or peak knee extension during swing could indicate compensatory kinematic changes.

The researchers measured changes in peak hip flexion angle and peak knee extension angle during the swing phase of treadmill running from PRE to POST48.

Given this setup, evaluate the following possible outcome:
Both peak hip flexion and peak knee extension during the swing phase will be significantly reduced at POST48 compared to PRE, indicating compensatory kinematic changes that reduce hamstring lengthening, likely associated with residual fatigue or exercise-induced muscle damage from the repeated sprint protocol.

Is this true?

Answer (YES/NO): NO